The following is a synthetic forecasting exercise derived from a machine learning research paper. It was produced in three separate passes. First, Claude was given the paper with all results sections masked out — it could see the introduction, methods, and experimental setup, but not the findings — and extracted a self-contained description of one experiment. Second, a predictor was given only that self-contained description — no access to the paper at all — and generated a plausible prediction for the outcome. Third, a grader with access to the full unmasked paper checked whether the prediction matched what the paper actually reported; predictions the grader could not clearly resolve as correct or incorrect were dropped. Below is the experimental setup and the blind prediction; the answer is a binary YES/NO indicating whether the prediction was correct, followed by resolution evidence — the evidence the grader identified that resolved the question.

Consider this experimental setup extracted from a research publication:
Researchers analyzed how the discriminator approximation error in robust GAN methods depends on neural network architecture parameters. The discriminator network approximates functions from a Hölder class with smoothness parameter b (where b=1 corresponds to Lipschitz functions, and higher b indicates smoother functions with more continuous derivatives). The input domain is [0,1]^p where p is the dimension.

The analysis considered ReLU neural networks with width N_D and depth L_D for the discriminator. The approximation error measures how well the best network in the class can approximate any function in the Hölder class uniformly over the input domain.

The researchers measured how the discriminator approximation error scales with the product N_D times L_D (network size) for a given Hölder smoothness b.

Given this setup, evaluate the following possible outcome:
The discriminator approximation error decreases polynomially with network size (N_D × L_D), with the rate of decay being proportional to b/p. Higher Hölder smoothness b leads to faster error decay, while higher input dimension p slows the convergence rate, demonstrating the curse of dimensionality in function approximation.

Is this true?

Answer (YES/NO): YES